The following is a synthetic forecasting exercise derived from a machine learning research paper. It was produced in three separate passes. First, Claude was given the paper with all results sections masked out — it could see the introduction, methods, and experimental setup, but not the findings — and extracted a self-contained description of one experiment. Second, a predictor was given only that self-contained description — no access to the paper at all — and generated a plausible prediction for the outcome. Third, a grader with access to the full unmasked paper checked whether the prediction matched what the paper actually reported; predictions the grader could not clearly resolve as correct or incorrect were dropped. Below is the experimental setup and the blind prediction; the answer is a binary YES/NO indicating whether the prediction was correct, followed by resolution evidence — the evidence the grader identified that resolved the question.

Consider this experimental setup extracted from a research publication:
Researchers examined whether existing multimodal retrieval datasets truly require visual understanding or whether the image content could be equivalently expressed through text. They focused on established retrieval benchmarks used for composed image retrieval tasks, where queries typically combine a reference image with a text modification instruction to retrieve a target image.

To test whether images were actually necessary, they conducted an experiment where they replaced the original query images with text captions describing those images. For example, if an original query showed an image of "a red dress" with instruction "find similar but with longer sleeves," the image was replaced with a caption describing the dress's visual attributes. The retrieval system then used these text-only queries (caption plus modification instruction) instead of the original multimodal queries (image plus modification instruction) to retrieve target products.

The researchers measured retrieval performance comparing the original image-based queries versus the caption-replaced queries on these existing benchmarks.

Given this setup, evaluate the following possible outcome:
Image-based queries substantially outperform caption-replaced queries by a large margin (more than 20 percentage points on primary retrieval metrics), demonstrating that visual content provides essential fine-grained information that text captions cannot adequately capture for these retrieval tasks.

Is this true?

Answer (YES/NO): NO